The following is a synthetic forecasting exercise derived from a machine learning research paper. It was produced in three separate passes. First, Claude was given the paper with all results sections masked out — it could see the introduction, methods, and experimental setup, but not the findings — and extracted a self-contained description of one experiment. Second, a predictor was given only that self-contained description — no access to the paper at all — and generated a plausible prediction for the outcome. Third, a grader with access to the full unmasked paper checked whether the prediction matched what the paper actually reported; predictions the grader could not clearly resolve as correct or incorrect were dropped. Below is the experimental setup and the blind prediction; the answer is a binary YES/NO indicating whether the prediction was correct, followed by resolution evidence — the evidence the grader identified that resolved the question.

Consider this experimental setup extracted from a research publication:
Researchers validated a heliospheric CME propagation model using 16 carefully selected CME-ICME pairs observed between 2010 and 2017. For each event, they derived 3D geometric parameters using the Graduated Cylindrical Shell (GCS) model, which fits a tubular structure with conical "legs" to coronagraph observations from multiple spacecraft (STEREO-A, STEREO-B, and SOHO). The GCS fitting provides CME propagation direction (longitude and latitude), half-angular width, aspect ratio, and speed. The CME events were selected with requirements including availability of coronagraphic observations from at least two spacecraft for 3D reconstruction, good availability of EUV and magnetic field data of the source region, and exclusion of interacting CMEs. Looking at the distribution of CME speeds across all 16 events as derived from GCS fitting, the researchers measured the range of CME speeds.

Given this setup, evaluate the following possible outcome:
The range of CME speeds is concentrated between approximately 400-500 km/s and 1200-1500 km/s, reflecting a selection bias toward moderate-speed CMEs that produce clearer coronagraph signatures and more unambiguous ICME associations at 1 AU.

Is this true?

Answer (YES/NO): NO